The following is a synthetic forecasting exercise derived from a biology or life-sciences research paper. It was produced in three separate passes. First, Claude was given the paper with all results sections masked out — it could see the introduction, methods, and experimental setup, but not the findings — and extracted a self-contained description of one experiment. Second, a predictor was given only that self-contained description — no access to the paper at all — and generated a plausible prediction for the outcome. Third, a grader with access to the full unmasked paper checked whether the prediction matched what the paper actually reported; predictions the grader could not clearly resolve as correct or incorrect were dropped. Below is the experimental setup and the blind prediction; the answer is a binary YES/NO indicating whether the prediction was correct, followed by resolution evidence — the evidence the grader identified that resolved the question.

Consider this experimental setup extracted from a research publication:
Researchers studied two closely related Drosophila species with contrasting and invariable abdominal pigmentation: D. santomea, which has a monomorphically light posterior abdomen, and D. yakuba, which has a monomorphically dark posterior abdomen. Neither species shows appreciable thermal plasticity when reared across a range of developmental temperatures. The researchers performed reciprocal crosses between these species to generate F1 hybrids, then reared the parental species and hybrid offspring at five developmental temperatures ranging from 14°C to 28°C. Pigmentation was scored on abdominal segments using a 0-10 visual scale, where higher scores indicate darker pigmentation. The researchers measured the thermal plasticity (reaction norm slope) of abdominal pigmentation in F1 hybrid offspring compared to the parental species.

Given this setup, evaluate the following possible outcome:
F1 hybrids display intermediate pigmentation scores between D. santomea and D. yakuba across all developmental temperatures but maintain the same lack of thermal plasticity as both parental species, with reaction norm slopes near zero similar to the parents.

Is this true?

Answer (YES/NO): NO